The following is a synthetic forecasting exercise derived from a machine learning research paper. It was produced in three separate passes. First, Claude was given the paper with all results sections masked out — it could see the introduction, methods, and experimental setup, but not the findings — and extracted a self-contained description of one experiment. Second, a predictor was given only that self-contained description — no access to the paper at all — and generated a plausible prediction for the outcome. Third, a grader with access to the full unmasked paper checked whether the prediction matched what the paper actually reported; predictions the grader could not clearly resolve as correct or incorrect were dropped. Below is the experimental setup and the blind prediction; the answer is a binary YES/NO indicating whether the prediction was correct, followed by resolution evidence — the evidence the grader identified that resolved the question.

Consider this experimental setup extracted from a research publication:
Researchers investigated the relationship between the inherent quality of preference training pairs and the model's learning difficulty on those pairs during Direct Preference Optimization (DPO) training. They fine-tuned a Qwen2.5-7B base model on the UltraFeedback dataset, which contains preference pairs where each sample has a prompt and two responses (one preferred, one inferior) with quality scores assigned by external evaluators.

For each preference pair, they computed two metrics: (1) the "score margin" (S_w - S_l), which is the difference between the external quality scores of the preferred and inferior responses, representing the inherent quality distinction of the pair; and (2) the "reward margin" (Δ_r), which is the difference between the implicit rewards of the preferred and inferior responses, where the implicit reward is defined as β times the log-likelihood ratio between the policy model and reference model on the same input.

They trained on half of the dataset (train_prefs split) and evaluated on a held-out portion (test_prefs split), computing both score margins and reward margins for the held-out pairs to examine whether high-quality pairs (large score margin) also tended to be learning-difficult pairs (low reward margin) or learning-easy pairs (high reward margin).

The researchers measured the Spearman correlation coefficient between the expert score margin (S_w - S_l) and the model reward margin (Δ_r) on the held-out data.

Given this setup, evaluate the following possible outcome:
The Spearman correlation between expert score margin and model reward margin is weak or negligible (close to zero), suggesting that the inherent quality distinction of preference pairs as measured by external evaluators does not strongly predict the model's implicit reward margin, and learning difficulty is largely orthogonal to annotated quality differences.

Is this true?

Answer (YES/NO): YES